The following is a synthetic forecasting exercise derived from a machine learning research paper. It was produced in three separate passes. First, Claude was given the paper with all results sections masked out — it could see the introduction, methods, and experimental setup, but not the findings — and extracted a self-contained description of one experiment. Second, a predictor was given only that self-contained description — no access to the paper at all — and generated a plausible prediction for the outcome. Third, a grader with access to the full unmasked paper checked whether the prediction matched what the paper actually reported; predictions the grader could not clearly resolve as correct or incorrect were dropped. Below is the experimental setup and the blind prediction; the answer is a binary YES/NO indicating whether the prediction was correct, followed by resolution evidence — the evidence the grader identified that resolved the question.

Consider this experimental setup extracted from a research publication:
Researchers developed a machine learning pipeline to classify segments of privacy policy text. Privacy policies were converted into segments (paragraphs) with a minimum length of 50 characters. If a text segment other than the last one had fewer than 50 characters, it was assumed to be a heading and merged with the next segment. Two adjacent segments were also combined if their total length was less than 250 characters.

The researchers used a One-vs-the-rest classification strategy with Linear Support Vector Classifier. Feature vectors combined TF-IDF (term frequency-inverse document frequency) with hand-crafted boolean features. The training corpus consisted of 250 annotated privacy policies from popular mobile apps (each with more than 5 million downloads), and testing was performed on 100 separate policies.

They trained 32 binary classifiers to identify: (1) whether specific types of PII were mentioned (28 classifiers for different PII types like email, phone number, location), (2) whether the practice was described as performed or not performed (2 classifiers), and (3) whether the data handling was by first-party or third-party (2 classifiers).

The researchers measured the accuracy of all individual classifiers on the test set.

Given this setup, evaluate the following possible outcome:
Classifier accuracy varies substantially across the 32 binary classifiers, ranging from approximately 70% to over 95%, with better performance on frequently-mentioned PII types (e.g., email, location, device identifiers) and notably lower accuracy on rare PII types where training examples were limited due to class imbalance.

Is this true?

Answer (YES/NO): NO